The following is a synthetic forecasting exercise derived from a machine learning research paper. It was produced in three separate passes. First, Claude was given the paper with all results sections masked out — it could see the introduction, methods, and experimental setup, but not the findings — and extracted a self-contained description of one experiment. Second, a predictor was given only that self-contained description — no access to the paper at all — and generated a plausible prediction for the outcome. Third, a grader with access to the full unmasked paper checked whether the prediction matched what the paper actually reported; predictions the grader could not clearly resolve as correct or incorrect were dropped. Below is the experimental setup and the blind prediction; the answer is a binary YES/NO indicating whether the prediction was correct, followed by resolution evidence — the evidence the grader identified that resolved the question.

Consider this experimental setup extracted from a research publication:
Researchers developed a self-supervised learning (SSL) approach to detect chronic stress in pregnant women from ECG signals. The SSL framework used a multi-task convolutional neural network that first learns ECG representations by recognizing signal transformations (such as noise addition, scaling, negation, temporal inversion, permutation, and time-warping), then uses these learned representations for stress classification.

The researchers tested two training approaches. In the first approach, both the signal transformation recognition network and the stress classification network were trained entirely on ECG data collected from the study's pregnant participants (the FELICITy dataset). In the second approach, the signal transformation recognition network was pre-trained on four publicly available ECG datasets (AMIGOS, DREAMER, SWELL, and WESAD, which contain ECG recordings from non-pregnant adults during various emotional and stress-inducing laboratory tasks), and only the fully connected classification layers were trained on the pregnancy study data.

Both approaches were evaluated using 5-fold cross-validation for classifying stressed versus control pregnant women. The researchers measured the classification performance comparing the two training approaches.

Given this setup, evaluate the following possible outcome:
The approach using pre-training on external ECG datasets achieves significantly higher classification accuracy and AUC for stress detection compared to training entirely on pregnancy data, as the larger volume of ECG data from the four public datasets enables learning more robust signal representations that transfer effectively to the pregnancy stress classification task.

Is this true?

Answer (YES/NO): NO